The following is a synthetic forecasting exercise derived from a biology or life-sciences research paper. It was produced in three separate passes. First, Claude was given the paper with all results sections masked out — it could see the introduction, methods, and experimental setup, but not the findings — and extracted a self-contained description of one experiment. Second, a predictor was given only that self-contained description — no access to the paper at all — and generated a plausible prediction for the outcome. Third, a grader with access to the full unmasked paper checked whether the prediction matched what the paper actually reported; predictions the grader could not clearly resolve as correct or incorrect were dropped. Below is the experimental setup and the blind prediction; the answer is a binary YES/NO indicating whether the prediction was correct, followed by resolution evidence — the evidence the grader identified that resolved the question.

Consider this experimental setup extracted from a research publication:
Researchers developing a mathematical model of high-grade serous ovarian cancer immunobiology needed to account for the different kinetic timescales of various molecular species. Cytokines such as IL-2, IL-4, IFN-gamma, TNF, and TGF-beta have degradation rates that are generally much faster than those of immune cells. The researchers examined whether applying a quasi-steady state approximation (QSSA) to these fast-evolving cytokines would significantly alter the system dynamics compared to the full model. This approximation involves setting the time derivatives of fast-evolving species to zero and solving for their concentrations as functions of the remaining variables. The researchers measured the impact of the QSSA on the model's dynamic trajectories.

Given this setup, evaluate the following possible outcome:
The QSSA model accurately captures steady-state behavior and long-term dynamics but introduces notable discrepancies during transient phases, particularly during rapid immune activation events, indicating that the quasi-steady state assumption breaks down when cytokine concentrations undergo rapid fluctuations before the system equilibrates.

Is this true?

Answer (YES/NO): NO